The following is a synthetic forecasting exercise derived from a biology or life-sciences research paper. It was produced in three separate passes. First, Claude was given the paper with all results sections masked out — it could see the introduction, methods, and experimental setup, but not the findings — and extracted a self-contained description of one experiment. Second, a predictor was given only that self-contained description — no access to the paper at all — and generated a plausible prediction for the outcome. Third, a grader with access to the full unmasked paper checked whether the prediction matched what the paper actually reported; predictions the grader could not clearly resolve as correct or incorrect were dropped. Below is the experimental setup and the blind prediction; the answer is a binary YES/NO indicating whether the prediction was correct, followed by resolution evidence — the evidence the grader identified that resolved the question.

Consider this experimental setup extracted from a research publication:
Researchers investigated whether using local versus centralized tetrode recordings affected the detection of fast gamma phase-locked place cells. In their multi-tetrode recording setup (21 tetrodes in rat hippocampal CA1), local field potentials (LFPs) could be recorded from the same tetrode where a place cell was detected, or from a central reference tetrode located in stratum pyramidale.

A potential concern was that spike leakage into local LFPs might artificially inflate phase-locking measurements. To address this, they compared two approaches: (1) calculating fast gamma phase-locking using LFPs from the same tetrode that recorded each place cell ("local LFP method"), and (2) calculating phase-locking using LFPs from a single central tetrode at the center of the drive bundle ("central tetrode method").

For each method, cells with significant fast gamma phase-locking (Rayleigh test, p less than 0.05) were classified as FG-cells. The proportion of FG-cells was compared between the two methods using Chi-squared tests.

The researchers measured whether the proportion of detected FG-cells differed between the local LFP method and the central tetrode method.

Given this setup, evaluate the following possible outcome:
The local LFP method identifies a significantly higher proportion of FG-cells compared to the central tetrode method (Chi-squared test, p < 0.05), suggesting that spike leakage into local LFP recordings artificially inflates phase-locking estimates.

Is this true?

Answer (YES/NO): NO